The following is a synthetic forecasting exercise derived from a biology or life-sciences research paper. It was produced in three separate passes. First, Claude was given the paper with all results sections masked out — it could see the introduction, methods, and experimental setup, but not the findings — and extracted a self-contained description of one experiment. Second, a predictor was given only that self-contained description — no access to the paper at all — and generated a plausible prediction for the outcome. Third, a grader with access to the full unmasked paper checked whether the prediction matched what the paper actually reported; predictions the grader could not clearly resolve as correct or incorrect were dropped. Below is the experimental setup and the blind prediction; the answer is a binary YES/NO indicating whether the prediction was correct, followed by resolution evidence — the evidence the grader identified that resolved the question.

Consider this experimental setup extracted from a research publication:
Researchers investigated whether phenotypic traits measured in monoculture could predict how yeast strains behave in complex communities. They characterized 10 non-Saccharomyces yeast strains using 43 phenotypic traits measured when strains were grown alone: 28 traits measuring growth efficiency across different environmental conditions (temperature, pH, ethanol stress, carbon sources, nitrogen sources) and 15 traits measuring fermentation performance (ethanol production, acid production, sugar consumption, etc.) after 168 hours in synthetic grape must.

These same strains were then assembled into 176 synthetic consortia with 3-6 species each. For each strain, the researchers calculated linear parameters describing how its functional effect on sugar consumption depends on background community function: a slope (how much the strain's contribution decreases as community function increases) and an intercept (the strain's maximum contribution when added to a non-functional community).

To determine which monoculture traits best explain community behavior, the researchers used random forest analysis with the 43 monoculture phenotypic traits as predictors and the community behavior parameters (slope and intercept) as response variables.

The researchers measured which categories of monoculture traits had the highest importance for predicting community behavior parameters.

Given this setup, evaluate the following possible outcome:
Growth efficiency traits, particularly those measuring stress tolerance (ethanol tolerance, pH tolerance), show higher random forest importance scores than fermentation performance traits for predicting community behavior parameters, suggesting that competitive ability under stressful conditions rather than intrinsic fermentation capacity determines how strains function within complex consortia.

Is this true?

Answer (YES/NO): NO